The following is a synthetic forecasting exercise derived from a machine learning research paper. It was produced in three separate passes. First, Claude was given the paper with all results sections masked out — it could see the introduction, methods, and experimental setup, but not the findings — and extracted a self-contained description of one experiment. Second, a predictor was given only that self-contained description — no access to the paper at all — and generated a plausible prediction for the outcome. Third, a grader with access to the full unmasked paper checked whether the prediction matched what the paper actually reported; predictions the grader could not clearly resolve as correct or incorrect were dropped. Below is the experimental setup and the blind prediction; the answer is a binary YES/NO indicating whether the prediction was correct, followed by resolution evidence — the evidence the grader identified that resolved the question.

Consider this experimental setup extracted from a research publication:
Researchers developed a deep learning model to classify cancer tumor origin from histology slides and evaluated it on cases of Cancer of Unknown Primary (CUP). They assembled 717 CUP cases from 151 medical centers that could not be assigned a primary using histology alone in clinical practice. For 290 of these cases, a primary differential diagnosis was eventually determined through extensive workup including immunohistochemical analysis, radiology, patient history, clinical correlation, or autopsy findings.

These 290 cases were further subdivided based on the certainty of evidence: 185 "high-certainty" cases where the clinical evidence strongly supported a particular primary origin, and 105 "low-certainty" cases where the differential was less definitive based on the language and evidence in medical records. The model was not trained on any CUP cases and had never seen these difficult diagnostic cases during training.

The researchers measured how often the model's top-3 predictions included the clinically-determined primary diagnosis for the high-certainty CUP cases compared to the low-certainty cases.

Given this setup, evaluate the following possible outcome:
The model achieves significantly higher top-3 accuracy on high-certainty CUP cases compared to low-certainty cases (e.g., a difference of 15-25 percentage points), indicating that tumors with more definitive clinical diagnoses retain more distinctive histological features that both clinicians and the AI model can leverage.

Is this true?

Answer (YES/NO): YES